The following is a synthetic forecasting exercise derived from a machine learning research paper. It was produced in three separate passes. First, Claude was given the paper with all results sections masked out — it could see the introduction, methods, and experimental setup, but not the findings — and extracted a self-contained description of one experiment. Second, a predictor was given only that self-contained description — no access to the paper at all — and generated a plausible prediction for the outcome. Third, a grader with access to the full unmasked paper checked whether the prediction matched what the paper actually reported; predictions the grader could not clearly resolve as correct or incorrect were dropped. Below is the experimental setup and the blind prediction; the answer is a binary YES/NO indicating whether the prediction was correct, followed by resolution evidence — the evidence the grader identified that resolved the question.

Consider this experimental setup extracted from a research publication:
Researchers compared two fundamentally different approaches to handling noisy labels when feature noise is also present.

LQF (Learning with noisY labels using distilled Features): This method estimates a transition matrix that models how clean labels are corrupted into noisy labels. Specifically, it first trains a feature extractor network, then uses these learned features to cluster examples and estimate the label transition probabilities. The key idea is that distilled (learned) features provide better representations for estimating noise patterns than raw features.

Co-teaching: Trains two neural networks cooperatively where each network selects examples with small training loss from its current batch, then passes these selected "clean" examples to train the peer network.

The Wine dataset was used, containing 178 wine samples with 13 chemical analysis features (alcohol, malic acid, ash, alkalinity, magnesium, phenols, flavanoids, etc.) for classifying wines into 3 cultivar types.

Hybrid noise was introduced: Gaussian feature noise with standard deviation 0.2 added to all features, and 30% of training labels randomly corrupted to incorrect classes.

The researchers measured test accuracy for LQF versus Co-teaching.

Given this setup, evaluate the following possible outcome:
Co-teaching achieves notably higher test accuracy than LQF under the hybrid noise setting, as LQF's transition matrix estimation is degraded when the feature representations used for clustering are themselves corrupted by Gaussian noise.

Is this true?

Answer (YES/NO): NO